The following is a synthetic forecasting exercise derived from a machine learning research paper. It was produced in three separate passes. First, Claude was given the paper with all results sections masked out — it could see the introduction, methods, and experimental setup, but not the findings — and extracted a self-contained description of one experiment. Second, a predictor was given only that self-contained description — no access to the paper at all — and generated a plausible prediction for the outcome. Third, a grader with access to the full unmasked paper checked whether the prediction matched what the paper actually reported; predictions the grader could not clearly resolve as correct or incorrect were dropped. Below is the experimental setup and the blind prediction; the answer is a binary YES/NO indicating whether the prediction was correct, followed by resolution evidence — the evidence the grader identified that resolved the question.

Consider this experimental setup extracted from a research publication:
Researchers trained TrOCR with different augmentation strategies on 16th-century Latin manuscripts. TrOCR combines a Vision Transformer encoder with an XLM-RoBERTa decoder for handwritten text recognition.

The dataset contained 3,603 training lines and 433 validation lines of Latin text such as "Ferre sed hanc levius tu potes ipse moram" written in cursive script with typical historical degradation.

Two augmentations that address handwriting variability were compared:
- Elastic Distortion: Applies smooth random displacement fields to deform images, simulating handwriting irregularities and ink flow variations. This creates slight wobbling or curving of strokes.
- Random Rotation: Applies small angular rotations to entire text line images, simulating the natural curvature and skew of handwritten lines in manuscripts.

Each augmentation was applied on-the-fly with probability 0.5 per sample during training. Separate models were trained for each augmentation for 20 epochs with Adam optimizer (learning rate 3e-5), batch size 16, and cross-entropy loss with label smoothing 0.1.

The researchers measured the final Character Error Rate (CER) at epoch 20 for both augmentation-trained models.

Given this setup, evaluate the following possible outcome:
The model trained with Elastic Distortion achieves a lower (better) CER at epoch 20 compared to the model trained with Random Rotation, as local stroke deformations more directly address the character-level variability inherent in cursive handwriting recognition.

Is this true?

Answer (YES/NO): NO